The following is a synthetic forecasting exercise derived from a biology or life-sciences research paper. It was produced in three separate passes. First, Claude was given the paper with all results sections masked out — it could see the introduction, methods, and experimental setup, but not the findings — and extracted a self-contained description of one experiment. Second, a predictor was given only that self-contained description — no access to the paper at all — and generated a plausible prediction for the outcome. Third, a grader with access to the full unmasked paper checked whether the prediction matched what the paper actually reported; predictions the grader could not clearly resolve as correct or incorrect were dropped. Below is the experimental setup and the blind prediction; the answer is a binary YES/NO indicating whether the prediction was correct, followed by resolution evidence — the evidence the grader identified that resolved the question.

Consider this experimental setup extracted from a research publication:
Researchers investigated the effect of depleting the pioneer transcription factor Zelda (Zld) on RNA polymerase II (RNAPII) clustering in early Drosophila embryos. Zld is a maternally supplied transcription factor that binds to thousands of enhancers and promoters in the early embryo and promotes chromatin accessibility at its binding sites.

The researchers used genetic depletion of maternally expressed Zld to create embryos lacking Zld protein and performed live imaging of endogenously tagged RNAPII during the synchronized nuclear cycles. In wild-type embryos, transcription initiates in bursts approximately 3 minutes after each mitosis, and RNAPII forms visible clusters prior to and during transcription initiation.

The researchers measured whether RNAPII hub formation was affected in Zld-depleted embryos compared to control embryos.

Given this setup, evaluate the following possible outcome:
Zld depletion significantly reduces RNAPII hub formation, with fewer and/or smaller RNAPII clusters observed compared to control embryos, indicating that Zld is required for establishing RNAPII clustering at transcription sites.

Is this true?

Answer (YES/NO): YES